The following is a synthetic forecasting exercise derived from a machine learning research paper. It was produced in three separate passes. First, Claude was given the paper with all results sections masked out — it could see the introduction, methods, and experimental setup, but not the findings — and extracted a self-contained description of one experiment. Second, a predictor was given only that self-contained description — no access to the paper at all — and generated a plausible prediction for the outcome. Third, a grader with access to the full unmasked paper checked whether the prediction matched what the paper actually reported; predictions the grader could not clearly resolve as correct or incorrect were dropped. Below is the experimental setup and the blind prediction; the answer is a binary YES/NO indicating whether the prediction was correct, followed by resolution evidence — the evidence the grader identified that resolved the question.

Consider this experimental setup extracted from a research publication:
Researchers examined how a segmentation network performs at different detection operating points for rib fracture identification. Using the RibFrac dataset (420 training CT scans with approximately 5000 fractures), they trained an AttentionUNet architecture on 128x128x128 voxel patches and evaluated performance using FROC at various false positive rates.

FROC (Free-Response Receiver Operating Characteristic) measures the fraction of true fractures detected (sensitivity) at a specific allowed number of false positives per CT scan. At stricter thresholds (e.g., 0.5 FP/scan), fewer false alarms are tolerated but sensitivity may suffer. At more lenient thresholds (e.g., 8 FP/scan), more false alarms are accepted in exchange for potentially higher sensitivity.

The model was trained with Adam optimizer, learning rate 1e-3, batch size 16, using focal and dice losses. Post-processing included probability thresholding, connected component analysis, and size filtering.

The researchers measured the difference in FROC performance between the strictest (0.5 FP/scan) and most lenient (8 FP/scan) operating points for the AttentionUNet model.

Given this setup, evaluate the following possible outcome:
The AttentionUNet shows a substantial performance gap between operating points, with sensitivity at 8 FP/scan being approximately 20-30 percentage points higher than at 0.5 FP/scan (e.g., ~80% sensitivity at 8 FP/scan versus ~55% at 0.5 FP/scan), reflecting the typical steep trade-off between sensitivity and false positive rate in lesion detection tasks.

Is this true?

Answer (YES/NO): YES